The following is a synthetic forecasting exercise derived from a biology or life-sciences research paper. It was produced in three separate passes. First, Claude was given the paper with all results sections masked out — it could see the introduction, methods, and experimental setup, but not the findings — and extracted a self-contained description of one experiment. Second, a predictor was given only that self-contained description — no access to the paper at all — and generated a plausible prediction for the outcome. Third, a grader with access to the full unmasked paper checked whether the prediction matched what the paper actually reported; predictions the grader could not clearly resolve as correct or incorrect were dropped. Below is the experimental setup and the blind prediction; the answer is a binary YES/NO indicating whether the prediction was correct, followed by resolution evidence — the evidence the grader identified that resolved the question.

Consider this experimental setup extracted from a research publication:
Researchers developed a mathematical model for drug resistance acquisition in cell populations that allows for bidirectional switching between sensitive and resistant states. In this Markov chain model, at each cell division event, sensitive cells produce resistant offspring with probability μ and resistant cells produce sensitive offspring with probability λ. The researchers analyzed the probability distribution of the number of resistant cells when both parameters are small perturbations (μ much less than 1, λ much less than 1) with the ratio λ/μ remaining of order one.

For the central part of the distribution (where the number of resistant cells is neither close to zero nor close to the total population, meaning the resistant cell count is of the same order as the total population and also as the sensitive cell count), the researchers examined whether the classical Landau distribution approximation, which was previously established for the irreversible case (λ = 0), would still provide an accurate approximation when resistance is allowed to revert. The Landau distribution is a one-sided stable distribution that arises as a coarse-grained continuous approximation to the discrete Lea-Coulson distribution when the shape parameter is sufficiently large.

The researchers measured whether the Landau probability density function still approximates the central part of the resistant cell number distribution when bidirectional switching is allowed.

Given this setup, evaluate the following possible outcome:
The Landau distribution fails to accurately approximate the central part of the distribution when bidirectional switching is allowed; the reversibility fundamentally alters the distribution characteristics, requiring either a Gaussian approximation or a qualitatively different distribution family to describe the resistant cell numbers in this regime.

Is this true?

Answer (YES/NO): NO